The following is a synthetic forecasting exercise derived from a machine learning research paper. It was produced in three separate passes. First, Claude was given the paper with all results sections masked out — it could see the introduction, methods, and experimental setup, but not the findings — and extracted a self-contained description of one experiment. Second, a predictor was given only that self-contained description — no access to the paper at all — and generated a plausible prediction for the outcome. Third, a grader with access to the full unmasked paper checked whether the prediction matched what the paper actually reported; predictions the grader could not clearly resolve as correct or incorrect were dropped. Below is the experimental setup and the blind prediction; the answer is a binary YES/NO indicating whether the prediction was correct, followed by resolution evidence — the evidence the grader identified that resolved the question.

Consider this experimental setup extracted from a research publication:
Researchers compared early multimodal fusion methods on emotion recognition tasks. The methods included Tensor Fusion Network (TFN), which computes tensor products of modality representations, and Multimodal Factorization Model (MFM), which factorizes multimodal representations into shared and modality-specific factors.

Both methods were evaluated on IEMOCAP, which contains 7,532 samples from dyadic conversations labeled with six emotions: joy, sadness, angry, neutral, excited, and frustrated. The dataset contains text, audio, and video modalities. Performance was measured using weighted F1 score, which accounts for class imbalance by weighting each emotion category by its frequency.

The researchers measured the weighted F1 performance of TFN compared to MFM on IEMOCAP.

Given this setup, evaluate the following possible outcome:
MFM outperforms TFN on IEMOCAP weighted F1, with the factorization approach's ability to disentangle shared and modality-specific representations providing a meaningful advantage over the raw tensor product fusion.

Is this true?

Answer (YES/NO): YES